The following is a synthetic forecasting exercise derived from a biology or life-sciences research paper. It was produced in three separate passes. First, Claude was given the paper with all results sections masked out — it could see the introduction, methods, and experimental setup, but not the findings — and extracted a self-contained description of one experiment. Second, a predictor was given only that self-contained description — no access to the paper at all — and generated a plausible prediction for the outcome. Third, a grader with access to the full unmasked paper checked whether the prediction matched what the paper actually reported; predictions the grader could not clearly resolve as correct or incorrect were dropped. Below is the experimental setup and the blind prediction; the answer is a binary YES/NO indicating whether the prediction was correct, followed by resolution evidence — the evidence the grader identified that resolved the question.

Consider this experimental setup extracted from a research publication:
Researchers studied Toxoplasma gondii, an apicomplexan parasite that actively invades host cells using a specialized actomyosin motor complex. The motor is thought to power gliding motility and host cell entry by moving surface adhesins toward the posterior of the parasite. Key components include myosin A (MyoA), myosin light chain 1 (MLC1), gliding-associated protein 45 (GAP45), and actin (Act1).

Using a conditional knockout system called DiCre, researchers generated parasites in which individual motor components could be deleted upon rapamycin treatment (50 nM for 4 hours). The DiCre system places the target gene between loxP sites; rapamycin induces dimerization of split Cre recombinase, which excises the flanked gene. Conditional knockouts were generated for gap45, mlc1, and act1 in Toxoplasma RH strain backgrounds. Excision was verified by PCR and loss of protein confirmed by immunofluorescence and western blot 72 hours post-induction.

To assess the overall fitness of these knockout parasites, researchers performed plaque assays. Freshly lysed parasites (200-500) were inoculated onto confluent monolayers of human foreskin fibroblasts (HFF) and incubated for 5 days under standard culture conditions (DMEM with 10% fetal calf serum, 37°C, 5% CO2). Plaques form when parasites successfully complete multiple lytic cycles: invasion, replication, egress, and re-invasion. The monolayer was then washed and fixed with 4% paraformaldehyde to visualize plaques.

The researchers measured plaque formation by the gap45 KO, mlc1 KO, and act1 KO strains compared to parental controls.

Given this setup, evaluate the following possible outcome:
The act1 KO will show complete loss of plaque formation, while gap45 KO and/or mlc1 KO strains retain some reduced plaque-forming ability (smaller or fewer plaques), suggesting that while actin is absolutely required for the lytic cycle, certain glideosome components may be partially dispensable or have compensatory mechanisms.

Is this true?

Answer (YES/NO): NO